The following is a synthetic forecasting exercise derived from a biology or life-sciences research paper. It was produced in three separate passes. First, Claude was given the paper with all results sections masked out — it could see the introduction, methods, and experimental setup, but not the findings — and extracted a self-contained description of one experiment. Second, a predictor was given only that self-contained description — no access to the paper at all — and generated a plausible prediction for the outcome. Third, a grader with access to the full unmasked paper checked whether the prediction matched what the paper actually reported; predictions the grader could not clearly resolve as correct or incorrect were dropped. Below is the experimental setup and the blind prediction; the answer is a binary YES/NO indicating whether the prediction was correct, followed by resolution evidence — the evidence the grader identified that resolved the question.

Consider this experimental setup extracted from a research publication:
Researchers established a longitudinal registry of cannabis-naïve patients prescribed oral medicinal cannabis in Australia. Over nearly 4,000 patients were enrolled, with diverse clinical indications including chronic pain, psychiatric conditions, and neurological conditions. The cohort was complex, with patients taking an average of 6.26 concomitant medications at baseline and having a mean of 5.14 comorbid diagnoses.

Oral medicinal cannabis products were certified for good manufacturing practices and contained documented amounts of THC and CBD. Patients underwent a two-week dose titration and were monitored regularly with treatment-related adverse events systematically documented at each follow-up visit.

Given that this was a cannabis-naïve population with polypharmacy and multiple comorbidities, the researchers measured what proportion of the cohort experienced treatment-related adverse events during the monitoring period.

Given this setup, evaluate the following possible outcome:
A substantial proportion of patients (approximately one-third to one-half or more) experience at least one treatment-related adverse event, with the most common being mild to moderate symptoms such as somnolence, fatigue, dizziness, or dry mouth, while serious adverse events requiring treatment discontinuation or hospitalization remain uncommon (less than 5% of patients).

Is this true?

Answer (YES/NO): YES